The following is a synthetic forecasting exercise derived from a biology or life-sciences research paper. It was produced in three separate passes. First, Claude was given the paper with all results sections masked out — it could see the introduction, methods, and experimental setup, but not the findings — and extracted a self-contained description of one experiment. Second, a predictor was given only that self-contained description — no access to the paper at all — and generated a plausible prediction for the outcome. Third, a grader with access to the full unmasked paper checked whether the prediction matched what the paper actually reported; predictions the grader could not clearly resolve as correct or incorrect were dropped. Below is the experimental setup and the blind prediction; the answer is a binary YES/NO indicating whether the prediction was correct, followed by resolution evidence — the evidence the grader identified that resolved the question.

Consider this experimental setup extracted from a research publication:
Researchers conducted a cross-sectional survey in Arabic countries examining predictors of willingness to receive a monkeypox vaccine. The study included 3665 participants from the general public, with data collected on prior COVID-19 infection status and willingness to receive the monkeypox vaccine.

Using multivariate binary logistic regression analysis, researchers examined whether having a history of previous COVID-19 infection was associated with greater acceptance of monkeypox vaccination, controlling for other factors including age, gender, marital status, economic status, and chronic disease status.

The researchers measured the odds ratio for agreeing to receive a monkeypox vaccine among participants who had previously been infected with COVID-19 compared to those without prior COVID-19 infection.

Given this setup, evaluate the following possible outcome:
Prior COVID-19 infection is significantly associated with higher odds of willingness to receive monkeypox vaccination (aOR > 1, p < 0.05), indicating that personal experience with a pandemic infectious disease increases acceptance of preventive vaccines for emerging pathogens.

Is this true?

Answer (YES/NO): YES